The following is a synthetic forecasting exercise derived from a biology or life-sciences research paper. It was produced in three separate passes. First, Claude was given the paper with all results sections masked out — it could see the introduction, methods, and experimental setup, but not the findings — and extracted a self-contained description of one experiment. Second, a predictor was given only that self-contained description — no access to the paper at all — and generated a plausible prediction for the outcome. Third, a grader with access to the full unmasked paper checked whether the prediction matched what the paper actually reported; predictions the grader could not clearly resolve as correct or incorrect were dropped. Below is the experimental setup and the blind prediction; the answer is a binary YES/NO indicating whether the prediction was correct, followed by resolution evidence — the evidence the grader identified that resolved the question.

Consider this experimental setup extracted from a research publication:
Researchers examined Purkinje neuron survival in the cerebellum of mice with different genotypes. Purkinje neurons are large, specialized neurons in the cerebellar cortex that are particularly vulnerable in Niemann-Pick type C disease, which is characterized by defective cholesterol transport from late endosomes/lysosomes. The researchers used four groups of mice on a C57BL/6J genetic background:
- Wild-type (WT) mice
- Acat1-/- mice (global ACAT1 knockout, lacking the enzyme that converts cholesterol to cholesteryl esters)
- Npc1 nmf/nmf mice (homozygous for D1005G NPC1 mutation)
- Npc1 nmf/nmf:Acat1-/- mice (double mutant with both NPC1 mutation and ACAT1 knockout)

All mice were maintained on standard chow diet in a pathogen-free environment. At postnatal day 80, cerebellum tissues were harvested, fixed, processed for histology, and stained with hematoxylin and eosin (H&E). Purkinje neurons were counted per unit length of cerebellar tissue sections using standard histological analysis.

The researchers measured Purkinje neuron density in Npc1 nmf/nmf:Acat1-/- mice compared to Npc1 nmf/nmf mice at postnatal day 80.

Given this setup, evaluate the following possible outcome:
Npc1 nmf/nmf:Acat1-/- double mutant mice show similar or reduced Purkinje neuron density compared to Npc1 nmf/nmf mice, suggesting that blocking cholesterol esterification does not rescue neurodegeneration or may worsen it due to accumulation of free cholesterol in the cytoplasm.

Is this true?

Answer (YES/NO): NO